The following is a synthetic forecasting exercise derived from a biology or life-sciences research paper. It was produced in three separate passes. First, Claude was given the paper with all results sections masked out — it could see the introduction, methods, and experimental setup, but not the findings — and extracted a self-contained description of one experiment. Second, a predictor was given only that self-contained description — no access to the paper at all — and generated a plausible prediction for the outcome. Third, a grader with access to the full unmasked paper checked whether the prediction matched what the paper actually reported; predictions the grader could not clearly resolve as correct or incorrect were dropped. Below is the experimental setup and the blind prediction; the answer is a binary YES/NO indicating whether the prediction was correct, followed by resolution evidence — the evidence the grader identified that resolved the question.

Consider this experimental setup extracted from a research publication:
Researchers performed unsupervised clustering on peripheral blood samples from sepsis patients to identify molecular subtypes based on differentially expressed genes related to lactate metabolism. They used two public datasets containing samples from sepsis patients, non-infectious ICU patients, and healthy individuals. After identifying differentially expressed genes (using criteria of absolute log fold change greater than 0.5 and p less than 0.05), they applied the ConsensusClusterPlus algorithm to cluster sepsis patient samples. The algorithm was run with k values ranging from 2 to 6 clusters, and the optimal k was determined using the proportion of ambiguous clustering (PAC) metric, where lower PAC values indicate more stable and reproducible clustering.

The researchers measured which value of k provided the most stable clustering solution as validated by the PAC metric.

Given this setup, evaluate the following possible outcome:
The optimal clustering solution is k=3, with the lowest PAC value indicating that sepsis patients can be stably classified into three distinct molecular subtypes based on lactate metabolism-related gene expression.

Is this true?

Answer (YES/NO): NO